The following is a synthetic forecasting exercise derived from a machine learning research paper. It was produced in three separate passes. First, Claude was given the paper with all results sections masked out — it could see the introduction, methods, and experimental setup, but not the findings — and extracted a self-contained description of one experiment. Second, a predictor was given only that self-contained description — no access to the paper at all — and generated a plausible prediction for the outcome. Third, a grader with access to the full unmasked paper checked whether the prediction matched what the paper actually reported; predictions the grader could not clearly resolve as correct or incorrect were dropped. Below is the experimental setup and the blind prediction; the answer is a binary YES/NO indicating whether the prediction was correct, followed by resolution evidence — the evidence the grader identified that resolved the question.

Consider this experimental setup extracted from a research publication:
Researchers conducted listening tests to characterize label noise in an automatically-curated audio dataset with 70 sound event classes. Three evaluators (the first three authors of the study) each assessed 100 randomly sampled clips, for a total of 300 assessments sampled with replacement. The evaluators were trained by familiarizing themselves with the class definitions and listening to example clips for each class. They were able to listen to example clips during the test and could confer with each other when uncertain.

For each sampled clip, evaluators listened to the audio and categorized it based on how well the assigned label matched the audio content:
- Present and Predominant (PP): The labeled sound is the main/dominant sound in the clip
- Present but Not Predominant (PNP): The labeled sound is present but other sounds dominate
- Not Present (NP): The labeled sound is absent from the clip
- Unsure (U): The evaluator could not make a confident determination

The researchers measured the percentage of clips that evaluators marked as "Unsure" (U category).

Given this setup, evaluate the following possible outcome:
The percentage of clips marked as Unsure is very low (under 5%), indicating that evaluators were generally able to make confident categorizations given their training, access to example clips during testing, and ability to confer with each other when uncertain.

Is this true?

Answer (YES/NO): YES